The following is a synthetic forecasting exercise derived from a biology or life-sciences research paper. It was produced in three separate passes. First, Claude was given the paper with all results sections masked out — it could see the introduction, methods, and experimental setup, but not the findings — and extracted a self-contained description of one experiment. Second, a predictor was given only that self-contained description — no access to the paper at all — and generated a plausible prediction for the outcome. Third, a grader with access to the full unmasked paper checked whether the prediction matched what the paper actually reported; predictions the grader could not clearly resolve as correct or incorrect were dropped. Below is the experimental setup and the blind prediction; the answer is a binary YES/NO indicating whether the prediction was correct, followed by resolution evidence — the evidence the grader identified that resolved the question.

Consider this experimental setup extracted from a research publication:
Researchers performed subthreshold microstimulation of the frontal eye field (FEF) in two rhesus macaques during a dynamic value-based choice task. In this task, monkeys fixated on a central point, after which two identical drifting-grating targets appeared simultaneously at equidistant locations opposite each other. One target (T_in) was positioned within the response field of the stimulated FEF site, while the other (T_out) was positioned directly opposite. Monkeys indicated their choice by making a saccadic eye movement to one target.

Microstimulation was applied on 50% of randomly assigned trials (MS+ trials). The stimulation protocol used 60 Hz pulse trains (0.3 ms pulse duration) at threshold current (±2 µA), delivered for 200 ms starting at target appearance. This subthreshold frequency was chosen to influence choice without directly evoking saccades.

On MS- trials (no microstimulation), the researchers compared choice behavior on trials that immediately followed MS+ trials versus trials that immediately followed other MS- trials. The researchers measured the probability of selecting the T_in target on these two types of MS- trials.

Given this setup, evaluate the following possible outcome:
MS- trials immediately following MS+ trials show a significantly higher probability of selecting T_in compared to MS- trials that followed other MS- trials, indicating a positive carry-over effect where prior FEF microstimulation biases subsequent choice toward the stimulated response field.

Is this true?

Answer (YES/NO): NO